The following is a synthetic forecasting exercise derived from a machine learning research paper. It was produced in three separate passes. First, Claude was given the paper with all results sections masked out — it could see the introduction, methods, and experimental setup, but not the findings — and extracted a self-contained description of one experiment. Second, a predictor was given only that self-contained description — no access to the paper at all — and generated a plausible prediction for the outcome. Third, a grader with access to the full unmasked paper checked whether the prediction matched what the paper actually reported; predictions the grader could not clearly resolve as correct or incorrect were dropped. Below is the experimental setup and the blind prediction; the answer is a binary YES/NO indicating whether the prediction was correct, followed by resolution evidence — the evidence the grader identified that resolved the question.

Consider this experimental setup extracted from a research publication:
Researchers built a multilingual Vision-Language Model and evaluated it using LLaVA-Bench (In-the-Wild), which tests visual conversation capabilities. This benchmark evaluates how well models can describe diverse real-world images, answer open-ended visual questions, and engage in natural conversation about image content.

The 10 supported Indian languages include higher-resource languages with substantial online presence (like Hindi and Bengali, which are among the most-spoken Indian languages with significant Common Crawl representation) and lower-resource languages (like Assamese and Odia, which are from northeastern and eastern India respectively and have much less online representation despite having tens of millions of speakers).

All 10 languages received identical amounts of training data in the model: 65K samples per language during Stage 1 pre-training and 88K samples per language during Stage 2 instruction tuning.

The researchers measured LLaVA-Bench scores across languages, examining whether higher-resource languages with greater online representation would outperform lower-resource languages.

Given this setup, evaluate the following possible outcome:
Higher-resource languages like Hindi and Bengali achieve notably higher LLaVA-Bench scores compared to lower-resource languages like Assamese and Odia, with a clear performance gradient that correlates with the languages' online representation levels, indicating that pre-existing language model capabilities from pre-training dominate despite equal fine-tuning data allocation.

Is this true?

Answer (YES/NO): NO